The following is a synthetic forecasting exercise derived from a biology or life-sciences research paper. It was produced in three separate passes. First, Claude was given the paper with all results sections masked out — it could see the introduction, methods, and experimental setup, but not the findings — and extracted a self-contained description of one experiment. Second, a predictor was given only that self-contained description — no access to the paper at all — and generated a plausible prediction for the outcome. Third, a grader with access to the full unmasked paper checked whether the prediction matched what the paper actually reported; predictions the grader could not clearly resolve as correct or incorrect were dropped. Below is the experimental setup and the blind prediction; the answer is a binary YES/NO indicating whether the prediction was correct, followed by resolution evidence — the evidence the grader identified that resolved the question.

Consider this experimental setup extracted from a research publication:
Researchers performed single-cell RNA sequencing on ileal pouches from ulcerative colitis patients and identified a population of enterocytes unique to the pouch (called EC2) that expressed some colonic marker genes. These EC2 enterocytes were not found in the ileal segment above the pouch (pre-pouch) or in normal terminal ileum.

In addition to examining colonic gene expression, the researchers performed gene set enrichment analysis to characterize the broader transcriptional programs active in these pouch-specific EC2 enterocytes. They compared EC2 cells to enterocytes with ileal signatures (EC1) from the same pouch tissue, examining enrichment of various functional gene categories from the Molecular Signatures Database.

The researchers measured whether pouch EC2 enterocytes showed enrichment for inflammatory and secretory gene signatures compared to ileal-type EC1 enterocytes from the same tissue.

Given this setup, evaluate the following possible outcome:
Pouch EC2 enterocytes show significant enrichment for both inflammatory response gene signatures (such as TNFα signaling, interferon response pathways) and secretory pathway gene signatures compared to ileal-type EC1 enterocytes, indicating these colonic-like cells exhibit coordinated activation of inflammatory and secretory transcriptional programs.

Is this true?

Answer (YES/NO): YES